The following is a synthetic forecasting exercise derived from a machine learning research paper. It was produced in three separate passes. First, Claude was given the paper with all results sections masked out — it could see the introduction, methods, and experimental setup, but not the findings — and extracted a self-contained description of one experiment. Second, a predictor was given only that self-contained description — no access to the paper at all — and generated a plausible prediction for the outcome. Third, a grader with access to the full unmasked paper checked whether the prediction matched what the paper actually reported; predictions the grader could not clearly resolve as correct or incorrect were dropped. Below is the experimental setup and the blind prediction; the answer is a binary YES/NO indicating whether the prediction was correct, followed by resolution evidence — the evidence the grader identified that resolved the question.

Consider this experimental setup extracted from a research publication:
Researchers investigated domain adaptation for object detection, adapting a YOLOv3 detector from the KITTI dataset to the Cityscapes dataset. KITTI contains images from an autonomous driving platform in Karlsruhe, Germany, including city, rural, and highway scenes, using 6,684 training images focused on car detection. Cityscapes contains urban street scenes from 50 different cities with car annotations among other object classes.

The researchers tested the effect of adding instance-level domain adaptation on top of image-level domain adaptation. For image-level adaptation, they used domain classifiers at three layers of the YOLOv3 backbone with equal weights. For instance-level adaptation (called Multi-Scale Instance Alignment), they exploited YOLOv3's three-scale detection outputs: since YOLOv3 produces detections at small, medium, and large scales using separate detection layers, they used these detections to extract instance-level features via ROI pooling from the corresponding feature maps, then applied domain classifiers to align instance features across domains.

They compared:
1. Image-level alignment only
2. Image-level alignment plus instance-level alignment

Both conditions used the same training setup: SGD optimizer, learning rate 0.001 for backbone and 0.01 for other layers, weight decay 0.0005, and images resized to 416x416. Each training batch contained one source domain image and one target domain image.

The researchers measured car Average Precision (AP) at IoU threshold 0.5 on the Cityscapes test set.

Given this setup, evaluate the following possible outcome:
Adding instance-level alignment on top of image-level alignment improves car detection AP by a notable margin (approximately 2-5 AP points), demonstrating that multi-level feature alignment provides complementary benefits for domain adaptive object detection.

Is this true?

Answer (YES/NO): NO